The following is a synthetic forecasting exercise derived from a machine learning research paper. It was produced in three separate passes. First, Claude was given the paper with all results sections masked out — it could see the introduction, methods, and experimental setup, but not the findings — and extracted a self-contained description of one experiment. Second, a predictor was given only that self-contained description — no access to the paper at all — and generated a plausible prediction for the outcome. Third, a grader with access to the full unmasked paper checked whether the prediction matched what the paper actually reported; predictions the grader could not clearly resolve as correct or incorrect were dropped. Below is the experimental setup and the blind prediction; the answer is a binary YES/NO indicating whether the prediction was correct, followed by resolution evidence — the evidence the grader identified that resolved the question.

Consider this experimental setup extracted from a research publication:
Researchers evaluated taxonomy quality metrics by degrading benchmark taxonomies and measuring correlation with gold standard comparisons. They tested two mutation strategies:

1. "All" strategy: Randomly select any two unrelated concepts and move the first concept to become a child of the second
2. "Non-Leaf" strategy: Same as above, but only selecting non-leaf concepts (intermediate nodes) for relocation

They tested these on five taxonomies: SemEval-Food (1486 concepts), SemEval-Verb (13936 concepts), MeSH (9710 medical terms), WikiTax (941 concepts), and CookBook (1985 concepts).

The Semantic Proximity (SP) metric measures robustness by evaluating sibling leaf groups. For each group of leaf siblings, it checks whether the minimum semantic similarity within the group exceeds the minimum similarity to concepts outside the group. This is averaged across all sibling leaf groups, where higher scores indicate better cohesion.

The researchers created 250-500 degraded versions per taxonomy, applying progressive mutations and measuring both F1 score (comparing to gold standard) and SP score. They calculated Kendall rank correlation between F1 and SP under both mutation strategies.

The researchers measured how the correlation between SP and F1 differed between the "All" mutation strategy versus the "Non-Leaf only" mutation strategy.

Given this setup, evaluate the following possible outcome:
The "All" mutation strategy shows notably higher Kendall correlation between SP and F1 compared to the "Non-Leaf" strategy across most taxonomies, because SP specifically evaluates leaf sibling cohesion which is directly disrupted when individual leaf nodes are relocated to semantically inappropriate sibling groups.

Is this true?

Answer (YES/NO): YES